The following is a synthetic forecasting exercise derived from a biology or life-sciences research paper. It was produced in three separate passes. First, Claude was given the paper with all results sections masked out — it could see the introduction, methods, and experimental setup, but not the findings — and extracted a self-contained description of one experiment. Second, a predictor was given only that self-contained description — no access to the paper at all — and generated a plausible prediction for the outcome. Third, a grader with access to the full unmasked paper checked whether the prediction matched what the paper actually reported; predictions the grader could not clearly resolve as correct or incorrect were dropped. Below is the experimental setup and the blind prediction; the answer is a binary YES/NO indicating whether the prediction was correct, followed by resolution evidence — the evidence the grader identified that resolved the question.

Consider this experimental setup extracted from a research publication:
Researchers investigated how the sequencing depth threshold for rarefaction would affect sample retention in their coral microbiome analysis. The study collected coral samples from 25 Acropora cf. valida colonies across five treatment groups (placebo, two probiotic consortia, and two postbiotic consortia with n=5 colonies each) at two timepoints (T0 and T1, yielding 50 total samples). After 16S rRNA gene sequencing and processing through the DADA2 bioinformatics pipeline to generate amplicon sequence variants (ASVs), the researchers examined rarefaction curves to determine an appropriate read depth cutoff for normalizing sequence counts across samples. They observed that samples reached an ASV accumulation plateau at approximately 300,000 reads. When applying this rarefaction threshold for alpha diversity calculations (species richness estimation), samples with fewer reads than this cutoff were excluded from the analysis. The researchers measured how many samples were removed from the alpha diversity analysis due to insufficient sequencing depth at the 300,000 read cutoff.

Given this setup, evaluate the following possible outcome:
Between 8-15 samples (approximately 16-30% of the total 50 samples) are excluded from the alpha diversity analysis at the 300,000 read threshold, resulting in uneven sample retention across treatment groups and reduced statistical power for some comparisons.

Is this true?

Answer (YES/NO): YES